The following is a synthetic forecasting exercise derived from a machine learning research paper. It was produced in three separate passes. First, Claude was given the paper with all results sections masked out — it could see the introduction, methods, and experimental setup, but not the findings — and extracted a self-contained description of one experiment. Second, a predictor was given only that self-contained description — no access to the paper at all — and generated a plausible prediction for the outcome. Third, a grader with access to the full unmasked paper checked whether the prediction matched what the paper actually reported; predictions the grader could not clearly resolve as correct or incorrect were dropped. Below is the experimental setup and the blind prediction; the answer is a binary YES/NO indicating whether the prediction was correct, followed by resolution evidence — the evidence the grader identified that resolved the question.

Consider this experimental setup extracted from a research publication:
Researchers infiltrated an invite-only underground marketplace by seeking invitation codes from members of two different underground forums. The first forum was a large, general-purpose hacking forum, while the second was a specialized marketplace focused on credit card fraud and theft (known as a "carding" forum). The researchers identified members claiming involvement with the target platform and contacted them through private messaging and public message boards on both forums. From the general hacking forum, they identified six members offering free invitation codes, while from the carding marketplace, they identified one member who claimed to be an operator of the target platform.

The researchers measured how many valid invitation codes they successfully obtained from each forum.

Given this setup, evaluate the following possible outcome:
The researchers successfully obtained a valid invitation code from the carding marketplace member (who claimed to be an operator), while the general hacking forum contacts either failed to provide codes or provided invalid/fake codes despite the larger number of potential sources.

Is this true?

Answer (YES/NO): NO